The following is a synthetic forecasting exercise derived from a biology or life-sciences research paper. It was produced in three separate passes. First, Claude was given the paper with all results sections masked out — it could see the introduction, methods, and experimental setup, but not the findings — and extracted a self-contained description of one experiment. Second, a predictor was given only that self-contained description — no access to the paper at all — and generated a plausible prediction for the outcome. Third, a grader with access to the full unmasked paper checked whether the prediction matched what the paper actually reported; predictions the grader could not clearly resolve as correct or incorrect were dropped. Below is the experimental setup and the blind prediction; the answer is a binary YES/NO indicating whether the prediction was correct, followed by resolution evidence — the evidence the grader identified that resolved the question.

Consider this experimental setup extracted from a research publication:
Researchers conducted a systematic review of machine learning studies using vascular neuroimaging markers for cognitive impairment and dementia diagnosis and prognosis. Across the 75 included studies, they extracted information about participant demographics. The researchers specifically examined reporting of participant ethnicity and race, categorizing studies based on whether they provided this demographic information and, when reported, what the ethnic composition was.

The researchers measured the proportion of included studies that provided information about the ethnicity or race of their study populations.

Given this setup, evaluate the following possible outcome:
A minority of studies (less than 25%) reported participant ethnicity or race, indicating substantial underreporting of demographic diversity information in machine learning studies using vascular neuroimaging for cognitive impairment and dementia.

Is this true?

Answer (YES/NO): YES